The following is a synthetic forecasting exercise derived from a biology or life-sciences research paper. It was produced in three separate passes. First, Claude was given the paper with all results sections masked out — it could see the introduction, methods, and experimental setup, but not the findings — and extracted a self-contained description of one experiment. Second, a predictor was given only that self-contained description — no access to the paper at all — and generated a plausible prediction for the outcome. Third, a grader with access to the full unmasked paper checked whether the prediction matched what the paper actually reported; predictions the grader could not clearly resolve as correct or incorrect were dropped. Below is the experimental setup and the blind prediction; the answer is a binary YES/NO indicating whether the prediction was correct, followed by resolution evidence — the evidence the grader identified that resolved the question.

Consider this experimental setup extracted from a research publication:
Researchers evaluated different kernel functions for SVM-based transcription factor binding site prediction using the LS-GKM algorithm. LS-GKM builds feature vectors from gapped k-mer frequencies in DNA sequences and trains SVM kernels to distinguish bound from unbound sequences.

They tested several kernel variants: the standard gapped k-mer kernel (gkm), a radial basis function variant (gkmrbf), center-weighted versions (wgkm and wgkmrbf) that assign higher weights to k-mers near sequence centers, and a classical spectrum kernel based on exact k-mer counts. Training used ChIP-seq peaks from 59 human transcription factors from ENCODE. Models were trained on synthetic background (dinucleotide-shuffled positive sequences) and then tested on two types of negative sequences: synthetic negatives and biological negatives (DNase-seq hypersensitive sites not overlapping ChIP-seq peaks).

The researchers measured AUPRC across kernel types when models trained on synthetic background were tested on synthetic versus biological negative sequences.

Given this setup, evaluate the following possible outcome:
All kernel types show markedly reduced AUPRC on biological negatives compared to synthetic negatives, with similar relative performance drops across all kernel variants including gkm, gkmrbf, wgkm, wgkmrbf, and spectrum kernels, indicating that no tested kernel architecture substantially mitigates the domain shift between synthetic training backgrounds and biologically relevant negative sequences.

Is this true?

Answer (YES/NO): NO